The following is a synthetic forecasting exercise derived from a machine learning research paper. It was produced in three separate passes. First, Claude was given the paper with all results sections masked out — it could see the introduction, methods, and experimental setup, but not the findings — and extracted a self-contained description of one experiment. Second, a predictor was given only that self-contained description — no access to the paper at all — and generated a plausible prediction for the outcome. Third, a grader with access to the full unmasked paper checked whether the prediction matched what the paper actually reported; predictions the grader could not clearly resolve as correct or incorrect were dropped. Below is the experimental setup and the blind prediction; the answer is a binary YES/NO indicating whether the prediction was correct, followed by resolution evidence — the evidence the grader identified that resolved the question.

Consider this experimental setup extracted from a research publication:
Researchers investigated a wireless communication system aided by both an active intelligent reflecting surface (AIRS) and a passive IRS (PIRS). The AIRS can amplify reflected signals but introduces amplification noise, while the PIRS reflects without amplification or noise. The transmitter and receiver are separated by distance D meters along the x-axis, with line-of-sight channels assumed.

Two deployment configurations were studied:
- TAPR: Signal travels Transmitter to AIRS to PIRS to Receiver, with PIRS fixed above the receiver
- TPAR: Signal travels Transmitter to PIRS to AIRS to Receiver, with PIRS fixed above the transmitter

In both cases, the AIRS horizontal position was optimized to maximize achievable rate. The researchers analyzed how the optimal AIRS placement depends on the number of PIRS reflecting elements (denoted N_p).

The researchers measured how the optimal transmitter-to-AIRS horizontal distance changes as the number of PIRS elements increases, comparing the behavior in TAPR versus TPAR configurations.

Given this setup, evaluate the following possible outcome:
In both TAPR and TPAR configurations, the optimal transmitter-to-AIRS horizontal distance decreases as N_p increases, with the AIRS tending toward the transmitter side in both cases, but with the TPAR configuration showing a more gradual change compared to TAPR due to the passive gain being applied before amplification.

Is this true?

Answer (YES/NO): NO